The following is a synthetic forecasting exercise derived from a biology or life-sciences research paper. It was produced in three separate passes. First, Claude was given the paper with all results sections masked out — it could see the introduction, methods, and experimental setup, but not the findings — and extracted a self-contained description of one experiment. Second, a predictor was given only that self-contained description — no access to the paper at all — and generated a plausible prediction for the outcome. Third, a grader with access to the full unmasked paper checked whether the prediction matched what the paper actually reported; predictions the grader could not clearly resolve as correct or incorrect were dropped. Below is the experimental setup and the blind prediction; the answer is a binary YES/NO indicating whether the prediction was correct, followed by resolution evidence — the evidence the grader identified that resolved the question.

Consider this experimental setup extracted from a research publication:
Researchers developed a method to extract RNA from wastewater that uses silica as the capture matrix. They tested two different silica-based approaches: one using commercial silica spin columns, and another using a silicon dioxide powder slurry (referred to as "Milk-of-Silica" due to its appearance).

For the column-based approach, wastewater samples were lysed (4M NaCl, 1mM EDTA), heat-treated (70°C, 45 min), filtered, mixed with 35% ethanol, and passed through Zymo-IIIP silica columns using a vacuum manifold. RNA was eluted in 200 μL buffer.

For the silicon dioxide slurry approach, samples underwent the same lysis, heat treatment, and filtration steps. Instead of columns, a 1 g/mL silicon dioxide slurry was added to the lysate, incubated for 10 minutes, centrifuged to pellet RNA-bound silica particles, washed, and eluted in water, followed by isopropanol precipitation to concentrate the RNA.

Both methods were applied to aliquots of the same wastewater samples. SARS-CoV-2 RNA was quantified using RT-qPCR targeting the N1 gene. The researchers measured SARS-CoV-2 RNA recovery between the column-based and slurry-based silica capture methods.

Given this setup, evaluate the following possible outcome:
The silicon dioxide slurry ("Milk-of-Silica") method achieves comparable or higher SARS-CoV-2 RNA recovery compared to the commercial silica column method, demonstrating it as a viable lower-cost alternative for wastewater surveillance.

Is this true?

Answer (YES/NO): YES